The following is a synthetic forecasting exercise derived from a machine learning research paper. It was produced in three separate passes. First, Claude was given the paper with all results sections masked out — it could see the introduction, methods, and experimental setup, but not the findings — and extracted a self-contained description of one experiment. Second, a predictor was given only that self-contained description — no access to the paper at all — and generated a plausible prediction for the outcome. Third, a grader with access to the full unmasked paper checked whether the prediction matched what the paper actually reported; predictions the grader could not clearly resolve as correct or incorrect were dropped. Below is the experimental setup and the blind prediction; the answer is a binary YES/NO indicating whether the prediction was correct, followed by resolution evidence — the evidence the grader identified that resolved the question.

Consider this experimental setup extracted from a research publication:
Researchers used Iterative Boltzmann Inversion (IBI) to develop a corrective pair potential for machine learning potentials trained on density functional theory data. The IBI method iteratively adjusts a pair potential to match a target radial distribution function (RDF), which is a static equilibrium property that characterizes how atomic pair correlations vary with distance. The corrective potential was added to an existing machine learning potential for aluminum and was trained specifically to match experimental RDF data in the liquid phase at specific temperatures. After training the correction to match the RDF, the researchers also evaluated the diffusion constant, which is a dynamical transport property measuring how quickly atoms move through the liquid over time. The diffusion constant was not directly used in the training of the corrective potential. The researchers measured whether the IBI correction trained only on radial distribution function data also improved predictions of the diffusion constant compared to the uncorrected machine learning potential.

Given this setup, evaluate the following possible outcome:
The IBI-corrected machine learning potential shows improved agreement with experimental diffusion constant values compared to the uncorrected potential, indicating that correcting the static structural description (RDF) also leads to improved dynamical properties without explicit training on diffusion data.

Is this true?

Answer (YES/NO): YES